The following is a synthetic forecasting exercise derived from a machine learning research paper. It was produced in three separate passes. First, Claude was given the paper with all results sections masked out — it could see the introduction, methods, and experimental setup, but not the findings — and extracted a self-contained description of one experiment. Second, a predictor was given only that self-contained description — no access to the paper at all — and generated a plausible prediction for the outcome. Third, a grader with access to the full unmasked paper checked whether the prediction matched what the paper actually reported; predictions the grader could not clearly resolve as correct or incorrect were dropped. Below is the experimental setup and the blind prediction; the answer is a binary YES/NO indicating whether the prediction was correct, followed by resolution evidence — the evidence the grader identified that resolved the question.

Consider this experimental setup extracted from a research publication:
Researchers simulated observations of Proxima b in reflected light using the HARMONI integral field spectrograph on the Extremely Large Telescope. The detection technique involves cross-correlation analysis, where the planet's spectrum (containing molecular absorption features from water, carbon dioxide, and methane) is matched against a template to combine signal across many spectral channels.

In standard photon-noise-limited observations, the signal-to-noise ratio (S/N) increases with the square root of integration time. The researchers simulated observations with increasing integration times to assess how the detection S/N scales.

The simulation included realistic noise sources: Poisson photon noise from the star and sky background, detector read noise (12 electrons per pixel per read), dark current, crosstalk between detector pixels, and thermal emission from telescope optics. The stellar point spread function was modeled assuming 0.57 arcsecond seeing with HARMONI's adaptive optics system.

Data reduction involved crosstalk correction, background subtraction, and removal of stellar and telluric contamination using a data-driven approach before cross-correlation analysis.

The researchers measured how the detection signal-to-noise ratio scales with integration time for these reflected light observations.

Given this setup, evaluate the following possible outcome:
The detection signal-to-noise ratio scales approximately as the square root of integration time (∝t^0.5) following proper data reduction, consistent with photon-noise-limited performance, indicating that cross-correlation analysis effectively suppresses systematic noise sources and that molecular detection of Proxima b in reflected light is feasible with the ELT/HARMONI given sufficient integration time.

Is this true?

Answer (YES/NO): NO